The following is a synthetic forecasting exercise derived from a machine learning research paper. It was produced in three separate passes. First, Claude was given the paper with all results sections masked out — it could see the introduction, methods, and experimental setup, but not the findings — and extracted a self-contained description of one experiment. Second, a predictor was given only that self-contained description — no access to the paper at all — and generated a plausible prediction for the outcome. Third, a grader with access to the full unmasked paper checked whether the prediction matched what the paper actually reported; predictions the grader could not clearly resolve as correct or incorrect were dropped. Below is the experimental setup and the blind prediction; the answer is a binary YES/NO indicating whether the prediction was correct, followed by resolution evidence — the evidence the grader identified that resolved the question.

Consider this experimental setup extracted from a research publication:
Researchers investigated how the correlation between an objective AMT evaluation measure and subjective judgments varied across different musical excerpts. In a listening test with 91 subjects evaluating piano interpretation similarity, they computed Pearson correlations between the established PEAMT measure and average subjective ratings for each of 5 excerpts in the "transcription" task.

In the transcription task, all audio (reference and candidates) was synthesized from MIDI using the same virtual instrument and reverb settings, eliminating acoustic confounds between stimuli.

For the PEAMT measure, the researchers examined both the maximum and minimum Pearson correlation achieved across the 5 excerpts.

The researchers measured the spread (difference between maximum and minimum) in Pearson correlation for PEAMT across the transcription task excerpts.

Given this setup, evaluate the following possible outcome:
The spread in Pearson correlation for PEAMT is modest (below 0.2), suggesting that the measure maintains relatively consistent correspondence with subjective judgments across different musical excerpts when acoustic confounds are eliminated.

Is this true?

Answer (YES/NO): NO